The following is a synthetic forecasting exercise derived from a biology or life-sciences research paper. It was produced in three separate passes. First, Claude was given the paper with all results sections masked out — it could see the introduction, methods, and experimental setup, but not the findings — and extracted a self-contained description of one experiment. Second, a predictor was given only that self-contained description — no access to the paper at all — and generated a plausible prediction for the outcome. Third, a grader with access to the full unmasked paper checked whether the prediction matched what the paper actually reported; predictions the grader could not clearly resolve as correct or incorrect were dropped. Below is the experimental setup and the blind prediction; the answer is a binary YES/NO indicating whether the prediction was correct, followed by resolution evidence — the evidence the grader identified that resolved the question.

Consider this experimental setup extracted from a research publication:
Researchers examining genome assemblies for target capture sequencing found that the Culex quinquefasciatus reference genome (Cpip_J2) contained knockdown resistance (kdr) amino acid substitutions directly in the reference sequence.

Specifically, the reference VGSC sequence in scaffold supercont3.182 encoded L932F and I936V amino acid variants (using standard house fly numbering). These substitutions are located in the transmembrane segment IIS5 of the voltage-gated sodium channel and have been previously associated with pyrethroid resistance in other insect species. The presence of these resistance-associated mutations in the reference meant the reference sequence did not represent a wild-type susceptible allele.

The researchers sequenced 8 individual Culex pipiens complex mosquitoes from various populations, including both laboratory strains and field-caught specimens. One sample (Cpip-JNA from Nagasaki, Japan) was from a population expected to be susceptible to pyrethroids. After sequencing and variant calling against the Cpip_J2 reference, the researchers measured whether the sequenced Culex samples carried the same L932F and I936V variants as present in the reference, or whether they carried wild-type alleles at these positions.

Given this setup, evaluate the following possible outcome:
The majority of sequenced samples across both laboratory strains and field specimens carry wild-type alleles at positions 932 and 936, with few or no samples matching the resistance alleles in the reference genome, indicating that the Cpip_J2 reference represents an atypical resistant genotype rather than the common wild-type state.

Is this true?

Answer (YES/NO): YES